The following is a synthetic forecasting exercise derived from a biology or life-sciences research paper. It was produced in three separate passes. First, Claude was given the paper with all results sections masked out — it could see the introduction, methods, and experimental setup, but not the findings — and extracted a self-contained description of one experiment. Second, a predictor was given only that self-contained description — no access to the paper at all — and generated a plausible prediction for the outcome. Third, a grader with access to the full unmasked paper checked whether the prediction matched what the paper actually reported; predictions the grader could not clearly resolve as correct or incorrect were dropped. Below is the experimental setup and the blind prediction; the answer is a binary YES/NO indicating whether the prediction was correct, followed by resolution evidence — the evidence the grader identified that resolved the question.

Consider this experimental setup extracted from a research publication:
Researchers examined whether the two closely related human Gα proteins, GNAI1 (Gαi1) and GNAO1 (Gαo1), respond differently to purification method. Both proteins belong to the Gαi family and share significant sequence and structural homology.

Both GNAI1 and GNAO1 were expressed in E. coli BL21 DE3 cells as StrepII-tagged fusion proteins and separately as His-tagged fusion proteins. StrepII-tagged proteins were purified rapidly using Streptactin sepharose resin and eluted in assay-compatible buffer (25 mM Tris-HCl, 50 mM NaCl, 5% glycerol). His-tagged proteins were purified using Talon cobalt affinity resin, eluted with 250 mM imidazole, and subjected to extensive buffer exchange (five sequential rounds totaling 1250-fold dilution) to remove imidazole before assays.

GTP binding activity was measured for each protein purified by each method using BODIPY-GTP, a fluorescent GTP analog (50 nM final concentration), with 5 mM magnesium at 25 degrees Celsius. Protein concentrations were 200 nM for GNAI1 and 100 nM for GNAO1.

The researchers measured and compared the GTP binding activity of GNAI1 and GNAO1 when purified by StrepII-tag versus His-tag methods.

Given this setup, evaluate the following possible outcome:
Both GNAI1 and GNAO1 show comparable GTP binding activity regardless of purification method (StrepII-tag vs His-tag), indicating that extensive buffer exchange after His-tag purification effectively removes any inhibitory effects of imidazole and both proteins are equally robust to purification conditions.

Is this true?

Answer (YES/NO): NO